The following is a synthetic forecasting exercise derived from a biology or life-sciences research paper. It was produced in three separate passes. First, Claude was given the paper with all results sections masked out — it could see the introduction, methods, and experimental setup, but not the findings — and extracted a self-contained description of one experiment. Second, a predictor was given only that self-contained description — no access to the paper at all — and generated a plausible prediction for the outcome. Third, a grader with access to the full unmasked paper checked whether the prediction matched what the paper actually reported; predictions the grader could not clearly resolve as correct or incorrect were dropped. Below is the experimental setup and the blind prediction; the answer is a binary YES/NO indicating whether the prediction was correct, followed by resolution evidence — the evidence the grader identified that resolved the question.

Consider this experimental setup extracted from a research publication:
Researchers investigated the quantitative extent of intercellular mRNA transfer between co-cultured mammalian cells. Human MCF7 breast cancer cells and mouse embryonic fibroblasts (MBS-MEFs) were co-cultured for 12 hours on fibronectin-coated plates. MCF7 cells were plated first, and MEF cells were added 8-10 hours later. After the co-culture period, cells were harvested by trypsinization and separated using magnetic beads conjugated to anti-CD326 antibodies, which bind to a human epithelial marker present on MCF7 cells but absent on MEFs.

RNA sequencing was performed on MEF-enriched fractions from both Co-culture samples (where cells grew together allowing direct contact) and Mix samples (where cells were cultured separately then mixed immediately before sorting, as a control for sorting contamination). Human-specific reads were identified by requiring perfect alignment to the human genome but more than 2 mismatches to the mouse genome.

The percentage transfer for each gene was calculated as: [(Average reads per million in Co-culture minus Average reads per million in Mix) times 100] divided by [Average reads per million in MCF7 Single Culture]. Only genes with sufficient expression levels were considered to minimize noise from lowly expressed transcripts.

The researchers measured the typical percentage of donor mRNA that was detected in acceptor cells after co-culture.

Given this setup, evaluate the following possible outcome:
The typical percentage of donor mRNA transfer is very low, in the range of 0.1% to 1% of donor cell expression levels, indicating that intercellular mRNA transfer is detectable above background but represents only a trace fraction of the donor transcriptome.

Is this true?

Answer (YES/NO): YES